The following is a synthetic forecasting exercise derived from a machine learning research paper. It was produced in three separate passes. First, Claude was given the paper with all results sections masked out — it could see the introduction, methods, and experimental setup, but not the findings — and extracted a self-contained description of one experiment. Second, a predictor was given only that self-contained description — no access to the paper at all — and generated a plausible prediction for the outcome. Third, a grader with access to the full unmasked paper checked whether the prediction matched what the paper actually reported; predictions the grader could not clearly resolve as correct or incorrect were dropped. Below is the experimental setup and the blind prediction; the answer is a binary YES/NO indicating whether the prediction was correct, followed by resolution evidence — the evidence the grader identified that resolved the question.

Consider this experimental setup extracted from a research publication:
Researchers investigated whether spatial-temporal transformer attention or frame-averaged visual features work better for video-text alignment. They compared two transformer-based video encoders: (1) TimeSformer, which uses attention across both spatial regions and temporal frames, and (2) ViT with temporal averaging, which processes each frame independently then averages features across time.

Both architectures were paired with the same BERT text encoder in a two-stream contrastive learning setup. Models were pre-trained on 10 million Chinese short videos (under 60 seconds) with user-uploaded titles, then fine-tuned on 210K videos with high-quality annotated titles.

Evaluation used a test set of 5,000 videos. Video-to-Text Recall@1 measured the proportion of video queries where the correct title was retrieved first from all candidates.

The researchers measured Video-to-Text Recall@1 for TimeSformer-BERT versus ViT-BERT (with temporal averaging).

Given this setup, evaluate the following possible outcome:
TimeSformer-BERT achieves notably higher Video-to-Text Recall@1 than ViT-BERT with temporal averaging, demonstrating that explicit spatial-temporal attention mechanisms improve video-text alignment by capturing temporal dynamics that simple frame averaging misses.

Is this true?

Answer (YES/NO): NO